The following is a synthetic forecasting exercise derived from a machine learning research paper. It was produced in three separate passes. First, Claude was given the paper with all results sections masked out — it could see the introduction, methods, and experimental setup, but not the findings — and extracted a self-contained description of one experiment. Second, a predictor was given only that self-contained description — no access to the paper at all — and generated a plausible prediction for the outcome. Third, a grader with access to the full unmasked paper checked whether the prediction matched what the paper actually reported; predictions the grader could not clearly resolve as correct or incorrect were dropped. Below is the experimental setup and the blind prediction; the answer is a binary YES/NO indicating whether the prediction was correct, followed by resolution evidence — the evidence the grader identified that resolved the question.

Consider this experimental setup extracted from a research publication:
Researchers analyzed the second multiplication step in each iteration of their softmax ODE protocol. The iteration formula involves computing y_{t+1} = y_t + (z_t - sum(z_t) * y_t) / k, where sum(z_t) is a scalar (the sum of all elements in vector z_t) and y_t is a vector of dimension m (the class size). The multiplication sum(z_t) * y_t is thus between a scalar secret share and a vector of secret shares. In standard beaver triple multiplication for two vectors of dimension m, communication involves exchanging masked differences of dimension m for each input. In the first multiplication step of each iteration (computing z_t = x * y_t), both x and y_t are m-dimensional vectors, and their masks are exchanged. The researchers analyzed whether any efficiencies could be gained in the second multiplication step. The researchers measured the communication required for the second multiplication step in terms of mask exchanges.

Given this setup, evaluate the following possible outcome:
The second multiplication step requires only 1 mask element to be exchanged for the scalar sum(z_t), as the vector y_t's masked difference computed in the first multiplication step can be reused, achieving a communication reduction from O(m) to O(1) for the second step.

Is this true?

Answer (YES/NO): YES